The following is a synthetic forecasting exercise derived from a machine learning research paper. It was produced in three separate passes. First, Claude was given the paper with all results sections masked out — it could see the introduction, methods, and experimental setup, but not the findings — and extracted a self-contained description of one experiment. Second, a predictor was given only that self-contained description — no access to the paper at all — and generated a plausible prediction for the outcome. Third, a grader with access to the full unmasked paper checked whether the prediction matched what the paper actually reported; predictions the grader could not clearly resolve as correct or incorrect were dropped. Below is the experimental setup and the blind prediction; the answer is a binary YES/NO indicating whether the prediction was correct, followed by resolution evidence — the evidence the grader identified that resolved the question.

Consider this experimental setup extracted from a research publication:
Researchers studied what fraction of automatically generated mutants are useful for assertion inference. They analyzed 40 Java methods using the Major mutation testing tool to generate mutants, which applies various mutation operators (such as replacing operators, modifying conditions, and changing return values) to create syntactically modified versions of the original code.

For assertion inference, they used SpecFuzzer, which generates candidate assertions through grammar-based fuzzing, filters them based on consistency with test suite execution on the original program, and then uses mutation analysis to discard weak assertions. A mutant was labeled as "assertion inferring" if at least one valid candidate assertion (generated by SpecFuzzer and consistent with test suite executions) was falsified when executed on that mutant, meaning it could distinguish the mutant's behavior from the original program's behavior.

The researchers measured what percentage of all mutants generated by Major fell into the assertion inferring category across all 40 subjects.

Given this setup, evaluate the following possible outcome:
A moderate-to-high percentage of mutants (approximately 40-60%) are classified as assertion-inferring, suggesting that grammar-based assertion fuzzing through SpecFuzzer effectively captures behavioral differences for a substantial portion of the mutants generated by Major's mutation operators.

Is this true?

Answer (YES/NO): NO